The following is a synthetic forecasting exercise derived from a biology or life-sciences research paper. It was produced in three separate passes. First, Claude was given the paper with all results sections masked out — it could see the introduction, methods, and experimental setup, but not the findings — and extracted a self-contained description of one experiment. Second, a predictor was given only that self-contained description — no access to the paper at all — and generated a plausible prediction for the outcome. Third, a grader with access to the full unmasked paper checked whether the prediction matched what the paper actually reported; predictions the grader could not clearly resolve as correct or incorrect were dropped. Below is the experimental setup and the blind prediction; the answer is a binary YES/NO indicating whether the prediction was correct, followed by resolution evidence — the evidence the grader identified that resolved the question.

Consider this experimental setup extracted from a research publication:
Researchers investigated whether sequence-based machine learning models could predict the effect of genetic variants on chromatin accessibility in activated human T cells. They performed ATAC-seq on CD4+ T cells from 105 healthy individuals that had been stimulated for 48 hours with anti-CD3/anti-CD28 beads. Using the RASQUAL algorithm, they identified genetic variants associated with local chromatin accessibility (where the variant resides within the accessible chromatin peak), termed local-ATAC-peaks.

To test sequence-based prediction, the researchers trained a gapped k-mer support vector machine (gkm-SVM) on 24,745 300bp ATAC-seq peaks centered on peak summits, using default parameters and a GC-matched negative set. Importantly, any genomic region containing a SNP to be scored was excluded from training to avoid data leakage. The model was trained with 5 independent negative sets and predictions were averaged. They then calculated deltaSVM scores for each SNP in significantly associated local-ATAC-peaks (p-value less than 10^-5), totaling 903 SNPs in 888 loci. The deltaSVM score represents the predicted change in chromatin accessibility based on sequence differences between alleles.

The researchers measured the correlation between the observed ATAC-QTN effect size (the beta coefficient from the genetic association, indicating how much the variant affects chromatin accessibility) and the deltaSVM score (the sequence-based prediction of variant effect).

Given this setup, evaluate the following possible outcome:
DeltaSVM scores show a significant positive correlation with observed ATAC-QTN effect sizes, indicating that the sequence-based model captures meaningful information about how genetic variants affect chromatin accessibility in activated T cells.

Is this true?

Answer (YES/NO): YES